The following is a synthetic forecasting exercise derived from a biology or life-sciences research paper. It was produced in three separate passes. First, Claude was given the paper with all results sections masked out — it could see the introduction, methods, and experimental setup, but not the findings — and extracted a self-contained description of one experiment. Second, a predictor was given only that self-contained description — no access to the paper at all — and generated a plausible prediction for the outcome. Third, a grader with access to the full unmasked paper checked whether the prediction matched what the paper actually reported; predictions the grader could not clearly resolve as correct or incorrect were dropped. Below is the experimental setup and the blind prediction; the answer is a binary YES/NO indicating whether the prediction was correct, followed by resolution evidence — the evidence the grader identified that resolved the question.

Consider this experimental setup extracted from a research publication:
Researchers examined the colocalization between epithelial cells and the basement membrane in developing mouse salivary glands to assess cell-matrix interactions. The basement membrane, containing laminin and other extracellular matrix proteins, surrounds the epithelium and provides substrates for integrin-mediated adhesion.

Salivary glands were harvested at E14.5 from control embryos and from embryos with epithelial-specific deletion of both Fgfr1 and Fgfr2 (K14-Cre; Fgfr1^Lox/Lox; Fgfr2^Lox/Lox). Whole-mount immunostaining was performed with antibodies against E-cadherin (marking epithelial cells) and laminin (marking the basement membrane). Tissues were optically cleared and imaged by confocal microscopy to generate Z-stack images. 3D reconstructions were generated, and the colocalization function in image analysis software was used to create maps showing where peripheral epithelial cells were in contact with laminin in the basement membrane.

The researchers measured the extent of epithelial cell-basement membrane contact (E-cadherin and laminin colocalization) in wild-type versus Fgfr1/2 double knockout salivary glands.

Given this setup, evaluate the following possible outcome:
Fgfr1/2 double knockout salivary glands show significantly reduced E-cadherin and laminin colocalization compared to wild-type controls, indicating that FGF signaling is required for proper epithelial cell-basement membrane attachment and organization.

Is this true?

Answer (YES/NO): NO